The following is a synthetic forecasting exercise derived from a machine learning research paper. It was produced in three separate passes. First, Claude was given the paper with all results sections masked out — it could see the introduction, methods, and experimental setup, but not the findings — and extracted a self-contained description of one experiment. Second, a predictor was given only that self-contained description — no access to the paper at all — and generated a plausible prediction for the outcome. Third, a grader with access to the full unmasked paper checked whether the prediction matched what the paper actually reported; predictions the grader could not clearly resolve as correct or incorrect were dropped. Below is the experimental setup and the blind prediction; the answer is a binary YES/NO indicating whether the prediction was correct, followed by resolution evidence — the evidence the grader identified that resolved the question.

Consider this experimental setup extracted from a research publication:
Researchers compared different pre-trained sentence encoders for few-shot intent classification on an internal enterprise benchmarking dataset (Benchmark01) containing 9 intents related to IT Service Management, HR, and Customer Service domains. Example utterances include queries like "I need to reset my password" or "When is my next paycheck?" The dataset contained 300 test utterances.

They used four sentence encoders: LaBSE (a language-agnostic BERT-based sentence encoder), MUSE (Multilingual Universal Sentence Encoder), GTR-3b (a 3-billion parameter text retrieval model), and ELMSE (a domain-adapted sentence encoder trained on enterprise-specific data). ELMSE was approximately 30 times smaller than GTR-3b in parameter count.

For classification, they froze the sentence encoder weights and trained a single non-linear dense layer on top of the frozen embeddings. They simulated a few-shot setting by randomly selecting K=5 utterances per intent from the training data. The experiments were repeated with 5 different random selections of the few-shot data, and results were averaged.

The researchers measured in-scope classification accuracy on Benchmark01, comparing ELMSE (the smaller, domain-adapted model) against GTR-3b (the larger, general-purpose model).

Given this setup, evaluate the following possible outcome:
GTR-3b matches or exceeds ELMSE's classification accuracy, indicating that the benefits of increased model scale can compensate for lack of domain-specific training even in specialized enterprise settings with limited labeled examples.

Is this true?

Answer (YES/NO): NO